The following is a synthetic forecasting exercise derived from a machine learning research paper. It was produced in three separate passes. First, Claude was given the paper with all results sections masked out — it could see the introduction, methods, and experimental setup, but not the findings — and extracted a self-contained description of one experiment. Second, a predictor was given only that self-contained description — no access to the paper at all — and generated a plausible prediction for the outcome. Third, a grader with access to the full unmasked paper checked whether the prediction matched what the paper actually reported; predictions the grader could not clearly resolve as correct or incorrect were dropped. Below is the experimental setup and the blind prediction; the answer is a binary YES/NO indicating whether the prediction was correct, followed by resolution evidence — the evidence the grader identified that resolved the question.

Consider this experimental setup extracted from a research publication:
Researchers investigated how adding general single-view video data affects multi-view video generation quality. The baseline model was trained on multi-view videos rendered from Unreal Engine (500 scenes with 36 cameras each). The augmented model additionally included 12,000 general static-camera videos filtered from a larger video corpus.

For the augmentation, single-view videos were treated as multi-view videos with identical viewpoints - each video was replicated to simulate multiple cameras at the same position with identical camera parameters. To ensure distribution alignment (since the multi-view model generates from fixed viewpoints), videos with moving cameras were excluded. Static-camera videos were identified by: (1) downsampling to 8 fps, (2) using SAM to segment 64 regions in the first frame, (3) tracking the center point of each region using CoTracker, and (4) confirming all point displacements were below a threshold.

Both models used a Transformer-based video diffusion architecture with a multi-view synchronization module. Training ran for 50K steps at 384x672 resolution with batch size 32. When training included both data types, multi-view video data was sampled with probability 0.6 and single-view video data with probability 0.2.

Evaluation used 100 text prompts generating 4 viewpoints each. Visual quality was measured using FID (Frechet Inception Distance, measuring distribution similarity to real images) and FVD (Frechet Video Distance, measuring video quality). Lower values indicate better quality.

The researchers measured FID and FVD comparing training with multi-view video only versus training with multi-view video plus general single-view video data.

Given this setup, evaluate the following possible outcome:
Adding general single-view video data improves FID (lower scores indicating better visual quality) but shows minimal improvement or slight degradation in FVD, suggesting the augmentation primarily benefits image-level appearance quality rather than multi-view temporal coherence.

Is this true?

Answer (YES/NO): NO